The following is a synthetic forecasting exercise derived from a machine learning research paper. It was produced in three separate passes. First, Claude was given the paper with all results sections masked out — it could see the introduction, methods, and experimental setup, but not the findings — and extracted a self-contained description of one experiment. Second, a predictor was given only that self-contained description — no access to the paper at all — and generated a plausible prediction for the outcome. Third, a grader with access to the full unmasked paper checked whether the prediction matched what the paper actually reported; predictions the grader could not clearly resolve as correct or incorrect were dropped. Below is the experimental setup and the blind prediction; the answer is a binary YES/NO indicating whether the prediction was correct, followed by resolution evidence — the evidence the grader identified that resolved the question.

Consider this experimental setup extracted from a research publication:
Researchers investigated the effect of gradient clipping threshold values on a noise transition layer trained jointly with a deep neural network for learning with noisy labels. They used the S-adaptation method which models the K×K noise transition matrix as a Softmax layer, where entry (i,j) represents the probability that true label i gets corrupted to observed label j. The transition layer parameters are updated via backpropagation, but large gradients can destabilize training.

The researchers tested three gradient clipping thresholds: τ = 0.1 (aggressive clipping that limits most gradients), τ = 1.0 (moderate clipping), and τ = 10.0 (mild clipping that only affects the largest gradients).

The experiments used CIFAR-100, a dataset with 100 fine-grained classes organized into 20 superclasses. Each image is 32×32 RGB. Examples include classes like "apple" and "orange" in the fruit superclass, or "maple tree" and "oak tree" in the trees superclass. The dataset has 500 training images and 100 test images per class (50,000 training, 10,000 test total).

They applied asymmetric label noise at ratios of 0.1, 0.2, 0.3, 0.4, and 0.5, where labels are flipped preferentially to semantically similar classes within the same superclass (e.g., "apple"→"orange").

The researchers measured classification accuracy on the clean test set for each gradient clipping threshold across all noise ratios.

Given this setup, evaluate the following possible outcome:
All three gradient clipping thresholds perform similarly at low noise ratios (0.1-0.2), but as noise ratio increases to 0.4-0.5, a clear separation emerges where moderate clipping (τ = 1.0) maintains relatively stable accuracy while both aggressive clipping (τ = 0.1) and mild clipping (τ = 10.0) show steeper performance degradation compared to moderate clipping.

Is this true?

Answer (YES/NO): NO